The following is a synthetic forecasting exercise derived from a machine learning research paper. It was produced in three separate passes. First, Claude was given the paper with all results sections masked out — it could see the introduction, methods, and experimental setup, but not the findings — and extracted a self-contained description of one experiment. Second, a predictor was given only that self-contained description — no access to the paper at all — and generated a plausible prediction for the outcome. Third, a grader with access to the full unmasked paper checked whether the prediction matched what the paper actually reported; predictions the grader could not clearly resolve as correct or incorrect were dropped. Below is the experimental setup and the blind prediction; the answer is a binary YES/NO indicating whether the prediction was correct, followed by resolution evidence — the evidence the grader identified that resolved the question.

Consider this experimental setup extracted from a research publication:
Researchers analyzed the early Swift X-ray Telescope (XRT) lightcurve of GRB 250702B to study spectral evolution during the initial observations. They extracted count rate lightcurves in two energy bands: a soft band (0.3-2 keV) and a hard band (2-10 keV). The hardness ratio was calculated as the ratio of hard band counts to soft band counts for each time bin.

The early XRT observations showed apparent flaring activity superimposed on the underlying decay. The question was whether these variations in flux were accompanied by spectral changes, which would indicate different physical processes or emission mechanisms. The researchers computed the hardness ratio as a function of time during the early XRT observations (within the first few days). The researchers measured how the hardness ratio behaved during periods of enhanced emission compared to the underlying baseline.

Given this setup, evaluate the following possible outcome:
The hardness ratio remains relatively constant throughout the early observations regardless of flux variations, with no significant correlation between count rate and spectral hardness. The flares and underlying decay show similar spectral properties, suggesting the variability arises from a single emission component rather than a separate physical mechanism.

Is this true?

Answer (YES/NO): NO